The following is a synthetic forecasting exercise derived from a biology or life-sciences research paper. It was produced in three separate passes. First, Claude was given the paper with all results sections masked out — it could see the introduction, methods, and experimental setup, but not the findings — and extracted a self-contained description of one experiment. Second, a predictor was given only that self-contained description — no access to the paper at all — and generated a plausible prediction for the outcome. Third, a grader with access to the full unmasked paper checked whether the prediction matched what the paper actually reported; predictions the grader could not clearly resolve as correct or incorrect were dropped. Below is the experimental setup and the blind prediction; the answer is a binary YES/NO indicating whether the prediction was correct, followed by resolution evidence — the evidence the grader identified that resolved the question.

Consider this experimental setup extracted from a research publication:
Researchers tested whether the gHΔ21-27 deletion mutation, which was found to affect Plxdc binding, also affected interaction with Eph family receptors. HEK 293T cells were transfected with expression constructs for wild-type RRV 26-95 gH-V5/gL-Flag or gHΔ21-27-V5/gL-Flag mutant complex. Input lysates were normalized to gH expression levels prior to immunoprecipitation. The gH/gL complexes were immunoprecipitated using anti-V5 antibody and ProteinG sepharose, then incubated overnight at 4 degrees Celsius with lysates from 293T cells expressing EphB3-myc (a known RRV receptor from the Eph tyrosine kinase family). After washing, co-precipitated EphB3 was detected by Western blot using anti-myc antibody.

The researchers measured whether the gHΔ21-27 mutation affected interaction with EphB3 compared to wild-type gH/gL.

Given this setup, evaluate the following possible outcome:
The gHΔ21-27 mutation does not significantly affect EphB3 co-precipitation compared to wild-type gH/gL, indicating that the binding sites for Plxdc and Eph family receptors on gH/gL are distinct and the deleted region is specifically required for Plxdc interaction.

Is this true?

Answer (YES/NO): YES